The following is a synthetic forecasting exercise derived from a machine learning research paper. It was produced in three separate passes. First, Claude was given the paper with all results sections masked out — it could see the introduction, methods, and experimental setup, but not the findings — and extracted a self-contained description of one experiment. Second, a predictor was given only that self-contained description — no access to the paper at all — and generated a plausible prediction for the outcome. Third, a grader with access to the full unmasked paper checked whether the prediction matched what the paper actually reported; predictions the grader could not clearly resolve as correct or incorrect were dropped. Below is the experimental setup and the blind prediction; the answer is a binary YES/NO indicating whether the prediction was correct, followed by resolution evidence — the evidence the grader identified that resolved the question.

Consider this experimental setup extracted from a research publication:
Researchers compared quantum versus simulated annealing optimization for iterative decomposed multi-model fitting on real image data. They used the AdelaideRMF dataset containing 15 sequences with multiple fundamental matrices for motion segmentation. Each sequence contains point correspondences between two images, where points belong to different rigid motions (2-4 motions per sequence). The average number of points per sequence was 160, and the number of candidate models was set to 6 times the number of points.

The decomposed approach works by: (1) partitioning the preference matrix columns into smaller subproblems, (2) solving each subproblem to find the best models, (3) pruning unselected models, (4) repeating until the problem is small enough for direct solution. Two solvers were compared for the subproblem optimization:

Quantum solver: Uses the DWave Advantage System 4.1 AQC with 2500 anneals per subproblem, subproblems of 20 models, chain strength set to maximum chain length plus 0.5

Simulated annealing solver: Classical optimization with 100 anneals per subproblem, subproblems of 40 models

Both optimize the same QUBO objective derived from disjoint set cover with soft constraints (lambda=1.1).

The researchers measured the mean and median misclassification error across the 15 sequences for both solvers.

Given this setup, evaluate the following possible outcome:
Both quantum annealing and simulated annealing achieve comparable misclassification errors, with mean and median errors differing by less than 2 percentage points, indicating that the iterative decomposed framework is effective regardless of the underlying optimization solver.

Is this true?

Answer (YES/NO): NO